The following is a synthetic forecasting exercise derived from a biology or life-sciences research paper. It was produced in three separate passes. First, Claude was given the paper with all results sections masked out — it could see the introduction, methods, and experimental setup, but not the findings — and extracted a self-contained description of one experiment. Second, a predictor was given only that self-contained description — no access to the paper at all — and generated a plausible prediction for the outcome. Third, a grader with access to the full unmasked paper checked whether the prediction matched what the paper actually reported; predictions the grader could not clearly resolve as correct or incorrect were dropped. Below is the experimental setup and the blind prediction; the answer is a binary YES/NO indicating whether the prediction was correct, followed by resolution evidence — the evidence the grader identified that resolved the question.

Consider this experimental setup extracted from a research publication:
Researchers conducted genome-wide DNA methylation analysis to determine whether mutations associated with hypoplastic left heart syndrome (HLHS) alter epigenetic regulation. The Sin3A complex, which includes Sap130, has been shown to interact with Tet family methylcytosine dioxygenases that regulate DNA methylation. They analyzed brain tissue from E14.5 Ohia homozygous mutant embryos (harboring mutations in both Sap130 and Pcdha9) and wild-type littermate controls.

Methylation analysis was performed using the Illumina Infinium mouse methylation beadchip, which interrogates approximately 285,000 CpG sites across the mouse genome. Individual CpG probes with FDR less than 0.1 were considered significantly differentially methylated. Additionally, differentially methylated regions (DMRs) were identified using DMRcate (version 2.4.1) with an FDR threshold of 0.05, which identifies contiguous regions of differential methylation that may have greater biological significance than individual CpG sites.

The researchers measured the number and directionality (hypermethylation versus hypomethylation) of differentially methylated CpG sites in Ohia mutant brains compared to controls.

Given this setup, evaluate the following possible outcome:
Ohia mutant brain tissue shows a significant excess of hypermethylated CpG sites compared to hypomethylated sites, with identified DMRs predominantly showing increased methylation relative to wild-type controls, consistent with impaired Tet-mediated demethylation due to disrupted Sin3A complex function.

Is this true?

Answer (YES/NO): NO